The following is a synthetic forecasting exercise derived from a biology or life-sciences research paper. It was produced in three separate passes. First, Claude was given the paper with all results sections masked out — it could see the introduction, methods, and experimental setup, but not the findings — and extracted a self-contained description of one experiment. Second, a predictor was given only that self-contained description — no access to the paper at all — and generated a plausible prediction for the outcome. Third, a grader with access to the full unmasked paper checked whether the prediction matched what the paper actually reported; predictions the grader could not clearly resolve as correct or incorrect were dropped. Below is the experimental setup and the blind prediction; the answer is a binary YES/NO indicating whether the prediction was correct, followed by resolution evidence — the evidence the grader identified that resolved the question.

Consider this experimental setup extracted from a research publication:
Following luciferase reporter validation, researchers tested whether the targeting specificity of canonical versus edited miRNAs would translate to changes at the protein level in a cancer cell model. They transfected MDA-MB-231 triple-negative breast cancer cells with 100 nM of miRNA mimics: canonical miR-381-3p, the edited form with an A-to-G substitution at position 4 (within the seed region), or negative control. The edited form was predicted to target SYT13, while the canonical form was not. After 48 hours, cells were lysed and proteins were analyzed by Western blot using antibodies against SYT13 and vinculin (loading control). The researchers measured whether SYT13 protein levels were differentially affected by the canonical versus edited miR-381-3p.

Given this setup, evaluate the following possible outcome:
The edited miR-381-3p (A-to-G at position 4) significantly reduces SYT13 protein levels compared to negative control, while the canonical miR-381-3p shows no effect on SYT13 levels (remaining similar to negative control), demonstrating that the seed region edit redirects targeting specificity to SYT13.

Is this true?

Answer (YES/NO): YES